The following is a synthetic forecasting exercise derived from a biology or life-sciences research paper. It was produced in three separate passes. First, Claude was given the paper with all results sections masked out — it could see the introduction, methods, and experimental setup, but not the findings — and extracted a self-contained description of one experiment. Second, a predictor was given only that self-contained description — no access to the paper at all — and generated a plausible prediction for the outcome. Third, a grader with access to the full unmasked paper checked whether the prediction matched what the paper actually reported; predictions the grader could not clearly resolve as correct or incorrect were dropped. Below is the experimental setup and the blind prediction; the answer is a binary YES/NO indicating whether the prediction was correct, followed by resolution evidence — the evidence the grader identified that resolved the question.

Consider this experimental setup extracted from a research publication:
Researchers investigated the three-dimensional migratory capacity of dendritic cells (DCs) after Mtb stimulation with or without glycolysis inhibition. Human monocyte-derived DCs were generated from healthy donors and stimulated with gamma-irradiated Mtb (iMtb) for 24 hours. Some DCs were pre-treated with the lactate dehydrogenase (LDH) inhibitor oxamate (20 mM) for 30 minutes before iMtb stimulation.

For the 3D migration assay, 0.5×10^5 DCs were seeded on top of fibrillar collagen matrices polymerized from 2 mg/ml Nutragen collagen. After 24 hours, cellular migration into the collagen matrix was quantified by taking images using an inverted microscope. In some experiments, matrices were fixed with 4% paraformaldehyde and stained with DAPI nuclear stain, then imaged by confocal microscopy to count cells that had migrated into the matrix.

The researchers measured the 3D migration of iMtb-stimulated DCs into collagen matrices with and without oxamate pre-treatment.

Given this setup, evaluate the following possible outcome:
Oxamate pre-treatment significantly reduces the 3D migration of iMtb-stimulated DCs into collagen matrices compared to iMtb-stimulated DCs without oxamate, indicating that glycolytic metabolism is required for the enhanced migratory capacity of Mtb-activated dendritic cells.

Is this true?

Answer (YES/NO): YES